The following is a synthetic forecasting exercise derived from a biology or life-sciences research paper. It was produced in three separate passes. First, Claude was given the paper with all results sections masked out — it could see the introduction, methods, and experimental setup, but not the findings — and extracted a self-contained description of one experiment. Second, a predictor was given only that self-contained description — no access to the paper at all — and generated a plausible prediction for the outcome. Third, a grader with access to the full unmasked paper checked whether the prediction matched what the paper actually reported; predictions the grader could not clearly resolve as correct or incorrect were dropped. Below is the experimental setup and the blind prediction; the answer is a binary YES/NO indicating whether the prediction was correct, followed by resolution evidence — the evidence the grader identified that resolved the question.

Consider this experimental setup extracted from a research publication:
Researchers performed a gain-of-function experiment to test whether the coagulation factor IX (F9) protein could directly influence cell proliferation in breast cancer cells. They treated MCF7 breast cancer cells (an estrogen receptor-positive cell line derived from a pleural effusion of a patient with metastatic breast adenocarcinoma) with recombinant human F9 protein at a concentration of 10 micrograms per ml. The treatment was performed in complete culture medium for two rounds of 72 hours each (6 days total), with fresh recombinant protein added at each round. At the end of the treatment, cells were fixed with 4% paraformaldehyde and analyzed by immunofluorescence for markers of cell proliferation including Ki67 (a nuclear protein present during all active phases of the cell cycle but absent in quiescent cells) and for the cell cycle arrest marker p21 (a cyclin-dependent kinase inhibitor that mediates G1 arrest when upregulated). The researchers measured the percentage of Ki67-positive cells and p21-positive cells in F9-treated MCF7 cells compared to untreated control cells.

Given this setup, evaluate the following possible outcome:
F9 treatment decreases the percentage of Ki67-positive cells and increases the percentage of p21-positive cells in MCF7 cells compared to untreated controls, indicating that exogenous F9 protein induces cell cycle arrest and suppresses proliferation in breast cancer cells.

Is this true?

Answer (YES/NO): YES